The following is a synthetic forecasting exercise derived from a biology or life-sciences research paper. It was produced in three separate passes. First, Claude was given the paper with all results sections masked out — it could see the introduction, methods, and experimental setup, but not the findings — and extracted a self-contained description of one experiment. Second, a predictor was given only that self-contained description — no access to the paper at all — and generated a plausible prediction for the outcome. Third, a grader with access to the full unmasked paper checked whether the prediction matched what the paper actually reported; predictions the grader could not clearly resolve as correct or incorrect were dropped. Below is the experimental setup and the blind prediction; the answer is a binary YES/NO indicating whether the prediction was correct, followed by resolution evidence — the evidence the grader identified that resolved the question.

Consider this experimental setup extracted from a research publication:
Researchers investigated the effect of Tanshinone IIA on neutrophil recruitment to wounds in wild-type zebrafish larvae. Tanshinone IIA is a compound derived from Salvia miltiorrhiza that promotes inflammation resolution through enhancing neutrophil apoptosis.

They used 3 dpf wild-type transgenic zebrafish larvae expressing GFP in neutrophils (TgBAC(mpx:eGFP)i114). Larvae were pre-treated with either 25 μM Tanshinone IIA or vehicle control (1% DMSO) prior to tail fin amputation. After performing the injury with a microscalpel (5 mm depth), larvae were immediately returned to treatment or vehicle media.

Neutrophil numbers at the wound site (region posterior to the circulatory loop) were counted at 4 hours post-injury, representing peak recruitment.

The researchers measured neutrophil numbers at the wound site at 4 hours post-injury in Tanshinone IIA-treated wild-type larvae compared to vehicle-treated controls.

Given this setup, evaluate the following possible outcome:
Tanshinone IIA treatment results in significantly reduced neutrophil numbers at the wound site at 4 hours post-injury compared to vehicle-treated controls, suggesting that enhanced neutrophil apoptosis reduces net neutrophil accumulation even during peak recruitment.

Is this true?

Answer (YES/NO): NO